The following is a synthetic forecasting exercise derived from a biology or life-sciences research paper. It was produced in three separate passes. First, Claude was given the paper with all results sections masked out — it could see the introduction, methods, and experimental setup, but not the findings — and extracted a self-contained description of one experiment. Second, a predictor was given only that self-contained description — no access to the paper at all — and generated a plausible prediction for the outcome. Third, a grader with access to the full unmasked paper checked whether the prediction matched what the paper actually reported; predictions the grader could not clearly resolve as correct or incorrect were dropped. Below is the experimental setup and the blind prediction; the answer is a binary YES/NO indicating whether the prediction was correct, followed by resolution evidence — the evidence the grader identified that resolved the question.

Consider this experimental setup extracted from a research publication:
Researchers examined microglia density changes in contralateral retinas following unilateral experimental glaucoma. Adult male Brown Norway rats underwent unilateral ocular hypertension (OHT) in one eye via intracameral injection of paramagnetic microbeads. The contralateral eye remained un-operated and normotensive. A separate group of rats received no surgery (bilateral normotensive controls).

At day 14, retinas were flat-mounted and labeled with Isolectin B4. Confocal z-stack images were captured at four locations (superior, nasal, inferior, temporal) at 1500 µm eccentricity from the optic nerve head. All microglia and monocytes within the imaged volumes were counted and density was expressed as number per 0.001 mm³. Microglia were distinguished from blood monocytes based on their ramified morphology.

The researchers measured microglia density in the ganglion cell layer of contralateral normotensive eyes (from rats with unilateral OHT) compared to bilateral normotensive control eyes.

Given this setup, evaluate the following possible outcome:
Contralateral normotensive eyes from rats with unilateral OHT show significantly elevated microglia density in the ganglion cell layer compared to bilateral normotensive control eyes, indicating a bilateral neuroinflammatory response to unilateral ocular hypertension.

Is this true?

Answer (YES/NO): NO